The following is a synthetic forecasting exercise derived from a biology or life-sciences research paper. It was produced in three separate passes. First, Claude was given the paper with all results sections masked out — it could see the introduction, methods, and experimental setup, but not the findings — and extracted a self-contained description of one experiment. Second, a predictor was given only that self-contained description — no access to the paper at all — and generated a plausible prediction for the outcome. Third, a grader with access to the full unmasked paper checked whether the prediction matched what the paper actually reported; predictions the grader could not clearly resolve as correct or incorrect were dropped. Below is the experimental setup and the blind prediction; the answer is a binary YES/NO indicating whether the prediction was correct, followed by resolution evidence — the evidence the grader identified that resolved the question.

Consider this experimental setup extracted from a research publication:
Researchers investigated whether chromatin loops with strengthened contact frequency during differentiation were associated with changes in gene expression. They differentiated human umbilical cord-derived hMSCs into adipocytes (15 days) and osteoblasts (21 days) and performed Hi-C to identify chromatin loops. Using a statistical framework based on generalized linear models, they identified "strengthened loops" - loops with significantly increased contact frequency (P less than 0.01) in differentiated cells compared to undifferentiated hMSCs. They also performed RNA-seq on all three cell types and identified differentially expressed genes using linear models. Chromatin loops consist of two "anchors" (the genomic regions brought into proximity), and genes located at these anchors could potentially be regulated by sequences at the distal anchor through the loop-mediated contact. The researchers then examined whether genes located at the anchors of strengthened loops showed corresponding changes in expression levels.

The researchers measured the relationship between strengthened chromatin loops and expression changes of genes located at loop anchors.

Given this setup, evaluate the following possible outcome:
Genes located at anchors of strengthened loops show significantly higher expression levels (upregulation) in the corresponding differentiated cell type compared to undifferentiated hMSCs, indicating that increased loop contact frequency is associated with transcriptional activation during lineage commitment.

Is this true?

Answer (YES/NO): YES